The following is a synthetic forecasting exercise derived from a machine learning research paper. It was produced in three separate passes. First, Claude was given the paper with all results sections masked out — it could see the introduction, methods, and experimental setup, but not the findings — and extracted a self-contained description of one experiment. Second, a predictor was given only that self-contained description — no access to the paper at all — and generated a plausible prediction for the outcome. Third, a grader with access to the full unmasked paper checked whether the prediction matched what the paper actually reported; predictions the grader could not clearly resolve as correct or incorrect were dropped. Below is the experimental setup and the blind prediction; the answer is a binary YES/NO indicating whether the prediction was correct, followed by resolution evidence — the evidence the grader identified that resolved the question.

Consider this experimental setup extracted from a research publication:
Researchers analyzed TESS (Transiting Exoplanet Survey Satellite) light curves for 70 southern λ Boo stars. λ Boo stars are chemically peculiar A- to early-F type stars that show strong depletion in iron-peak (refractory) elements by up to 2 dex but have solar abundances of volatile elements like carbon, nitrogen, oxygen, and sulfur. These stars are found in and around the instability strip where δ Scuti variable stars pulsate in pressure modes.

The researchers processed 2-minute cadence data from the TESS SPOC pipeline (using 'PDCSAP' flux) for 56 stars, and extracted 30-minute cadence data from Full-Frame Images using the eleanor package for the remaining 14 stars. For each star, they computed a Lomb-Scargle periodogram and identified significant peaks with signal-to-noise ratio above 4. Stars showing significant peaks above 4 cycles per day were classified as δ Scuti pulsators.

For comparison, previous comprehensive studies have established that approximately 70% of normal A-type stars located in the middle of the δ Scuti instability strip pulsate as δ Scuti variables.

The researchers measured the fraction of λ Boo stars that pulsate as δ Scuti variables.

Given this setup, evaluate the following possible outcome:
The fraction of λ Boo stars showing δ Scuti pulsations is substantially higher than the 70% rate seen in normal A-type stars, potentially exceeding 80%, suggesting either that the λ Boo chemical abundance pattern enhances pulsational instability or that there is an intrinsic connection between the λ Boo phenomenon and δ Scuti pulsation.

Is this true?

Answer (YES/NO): YES